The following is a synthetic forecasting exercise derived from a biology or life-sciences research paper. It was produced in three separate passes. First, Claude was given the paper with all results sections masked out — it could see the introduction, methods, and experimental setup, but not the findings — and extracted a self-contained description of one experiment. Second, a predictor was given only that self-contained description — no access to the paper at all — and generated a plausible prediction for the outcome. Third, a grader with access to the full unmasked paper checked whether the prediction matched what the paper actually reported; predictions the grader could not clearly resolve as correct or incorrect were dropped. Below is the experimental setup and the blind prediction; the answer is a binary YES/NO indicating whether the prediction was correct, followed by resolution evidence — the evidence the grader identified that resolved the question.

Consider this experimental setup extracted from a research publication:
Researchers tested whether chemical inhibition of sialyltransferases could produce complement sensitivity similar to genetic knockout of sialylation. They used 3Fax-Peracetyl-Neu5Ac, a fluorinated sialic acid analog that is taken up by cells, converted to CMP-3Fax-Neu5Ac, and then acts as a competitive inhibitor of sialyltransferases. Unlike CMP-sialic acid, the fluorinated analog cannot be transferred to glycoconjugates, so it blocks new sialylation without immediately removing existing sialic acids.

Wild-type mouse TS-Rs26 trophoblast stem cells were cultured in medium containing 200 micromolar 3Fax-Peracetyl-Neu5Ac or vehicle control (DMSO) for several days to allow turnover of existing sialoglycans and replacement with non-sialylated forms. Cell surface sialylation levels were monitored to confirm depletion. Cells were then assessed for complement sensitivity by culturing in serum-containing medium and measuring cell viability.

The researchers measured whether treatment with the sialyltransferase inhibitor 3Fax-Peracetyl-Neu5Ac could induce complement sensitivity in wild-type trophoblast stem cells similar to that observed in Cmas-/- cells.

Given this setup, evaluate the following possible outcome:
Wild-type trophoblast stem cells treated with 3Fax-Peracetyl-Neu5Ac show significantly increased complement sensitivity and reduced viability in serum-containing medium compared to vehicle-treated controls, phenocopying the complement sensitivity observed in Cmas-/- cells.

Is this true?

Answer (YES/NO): NO